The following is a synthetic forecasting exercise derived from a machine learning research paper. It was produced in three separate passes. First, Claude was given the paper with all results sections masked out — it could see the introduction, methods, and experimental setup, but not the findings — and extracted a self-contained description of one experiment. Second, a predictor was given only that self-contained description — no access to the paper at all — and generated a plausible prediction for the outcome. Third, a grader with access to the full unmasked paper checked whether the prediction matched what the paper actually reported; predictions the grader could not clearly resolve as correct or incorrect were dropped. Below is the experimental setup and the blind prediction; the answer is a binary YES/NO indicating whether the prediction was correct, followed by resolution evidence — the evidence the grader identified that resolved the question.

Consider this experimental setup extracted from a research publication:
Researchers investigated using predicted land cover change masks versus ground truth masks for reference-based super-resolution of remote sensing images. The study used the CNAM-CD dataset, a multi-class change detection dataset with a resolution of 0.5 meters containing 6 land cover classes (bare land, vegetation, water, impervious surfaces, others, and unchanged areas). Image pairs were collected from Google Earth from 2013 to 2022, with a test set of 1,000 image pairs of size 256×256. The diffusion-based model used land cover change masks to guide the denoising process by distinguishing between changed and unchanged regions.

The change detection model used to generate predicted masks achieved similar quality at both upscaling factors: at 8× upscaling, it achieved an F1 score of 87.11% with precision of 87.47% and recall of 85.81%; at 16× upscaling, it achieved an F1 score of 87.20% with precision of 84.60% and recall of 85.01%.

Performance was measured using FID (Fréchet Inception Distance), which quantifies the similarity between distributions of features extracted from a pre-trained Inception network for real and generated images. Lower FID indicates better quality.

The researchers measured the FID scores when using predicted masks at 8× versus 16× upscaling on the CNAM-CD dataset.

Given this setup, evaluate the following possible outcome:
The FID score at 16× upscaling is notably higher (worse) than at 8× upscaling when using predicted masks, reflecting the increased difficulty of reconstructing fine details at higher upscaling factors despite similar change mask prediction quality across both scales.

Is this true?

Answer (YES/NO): YES